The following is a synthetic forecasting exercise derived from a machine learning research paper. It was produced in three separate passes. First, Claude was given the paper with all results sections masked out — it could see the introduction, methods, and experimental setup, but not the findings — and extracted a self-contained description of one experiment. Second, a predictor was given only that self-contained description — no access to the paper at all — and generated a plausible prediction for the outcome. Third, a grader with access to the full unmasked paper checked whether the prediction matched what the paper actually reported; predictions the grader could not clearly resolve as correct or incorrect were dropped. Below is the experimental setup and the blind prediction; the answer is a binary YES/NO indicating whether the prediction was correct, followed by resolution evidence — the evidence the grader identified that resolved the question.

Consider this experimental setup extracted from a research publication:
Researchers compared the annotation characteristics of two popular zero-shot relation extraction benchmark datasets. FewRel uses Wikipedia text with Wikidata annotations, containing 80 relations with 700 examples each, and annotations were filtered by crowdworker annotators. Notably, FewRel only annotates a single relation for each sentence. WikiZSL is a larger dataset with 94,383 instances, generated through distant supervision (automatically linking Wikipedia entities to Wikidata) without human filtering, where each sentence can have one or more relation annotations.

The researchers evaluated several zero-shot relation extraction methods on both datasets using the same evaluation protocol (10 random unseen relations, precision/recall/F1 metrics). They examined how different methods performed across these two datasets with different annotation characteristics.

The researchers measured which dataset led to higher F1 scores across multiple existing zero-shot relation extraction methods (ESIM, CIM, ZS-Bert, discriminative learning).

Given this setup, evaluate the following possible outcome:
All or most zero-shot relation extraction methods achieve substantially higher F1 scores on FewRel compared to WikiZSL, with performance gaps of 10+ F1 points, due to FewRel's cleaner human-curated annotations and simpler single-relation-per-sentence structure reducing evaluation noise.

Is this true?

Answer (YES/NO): NO